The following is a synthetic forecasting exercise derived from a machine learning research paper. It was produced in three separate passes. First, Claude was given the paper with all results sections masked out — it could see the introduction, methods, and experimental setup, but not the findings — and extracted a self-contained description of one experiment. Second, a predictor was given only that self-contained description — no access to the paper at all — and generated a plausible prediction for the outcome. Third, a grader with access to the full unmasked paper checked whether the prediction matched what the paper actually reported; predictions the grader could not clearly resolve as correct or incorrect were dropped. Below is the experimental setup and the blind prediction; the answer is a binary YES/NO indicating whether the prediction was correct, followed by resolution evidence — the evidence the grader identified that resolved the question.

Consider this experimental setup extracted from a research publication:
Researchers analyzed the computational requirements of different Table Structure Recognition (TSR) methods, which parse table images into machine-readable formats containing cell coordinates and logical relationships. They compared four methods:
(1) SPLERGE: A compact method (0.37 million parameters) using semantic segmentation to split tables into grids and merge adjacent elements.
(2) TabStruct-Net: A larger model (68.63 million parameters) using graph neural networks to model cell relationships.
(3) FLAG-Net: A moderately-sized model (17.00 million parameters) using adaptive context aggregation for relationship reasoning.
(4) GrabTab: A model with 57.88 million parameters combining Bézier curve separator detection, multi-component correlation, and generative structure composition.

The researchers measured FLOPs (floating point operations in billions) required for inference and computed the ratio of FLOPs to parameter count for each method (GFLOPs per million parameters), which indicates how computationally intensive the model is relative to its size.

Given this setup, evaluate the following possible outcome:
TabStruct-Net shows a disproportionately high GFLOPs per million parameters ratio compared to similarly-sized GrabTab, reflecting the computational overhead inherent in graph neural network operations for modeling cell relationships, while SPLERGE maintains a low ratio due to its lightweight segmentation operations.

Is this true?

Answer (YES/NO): NO